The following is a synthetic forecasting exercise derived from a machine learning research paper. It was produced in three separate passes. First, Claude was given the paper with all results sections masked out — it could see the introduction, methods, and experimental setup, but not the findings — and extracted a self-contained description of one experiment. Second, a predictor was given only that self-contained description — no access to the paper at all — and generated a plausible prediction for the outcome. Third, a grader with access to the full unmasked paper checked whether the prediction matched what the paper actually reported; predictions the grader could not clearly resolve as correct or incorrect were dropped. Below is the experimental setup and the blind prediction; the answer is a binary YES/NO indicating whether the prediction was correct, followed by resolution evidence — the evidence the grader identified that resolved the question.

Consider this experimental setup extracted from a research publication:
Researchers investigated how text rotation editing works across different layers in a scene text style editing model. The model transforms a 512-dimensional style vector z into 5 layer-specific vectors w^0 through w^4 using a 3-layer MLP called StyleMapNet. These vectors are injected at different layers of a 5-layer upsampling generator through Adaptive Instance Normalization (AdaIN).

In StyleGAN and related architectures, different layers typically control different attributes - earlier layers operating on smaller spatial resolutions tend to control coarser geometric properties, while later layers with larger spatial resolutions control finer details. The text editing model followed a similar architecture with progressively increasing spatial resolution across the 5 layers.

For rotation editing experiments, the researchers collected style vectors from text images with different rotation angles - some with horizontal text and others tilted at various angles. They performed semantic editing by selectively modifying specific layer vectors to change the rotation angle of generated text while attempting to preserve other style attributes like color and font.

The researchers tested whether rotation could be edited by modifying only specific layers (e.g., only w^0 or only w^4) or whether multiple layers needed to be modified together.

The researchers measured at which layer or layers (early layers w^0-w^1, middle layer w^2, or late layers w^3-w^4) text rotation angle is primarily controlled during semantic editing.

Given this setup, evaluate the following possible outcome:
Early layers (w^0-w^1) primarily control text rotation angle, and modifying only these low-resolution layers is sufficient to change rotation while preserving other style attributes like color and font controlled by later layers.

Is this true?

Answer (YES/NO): NO